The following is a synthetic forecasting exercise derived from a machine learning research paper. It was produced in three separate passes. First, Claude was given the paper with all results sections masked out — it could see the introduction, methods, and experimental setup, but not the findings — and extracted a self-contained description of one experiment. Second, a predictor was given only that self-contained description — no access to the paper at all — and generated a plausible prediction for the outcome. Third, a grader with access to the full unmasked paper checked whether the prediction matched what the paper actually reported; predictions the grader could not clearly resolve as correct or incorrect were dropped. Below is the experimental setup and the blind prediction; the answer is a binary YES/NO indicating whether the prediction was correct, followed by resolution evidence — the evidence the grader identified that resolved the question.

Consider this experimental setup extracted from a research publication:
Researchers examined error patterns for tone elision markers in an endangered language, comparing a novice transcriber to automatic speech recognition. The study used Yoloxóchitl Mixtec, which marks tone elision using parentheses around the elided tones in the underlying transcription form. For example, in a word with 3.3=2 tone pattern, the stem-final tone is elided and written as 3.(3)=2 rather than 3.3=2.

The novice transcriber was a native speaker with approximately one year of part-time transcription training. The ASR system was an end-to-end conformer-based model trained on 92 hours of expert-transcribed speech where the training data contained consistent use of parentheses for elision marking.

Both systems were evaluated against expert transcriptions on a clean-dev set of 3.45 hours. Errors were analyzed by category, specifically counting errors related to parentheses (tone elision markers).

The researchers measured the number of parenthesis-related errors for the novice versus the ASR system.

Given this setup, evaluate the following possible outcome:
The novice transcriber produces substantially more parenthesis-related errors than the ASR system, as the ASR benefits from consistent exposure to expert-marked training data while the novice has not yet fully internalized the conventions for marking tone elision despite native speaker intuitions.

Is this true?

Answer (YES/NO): YES